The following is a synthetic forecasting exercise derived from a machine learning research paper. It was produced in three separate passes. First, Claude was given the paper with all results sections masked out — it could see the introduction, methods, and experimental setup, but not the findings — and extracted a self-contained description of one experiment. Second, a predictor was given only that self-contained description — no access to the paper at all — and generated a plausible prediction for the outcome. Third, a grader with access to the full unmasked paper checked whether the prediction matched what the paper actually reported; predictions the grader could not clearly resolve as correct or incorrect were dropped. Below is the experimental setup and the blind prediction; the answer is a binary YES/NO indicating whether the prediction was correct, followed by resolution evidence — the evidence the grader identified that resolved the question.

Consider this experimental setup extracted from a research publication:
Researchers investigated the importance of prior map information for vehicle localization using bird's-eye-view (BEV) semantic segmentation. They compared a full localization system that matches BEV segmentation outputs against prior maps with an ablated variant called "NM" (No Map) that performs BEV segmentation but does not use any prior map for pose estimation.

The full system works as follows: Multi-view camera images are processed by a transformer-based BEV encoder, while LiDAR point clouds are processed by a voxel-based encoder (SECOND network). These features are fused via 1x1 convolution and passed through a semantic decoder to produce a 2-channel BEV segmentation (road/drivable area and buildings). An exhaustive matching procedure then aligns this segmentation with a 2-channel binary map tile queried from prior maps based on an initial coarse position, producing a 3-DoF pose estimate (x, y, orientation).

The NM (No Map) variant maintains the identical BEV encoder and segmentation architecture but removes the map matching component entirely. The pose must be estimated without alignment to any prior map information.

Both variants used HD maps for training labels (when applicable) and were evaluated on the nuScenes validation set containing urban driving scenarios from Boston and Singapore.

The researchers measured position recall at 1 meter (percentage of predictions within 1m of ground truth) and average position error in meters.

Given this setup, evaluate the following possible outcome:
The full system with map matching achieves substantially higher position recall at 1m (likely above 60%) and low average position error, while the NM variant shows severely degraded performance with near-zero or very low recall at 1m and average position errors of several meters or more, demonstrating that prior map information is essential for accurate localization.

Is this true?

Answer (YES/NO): NO